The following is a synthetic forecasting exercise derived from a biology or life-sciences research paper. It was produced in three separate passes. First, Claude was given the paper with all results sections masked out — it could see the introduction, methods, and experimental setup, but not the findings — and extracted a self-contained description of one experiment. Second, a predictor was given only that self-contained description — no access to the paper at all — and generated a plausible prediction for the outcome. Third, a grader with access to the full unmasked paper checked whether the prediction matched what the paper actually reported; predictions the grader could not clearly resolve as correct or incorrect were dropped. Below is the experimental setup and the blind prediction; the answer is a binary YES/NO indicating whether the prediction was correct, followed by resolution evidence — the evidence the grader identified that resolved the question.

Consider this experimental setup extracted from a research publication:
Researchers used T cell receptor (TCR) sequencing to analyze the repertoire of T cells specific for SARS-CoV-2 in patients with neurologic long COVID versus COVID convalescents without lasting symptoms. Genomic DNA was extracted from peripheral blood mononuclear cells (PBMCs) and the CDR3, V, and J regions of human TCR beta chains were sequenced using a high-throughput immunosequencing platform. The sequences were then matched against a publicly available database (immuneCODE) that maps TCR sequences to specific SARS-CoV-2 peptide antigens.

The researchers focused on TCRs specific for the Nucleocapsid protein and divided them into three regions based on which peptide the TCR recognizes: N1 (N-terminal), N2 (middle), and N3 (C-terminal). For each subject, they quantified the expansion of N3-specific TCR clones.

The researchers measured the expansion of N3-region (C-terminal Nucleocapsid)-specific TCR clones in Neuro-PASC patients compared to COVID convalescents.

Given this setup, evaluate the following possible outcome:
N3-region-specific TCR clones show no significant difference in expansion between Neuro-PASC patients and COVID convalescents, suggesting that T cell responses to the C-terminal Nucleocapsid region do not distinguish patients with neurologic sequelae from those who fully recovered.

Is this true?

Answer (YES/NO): NO